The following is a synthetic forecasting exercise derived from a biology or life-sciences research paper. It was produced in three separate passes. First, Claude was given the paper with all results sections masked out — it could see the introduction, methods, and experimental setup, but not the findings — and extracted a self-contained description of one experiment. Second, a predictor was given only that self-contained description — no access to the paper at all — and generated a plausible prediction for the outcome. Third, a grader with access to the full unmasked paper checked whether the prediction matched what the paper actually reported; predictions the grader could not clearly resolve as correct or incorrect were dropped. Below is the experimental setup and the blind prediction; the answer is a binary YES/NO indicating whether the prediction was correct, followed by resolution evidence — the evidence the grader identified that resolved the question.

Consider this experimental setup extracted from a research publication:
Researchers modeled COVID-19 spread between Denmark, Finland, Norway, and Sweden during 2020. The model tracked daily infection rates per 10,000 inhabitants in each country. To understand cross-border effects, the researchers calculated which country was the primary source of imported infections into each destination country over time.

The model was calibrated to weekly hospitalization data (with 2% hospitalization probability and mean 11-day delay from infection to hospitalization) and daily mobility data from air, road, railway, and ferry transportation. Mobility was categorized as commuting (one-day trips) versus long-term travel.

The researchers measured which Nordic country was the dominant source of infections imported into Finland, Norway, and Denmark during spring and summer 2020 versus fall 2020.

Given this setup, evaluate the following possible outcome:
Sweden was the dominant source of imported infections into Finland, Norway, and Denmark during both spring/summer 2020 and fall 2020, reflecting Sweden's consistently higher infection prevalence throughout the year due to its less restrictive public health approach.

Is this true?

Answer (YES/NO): NO